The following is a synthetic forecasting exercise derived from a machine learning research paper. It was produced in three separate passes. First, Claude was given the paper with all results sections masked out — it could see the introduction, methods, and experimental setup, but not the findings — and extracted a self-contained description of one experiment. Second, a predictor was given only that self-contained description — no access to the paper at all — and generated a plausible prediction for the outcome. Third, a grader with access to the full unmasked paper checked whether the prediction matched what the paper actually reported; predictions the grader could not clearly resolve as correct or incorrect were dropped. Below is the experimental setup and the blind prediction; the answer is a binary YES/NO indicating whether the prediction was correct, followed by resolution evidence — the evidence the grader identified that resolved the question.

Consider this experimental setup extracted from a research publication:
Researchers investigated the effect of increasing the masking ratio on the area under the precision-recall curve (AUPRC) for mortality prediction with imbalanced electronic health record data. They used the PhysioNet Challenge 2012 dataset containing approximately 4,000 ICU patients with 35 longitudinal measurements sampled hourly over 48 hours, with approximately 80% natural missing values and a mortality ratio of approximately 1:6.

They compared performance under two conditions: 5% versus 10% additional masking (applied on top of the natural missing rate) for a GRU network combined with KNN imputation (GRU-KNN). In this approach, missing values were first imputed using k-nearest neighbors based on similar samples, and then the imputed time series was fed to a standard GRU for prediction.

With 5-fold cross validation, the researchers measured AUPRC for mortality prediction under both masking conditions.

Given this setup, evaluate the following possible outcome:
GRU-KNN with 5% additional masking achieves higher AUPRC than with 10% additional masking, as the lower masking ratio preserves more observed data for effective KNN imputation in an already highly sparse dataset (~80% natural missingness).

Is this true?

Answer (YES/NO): NO